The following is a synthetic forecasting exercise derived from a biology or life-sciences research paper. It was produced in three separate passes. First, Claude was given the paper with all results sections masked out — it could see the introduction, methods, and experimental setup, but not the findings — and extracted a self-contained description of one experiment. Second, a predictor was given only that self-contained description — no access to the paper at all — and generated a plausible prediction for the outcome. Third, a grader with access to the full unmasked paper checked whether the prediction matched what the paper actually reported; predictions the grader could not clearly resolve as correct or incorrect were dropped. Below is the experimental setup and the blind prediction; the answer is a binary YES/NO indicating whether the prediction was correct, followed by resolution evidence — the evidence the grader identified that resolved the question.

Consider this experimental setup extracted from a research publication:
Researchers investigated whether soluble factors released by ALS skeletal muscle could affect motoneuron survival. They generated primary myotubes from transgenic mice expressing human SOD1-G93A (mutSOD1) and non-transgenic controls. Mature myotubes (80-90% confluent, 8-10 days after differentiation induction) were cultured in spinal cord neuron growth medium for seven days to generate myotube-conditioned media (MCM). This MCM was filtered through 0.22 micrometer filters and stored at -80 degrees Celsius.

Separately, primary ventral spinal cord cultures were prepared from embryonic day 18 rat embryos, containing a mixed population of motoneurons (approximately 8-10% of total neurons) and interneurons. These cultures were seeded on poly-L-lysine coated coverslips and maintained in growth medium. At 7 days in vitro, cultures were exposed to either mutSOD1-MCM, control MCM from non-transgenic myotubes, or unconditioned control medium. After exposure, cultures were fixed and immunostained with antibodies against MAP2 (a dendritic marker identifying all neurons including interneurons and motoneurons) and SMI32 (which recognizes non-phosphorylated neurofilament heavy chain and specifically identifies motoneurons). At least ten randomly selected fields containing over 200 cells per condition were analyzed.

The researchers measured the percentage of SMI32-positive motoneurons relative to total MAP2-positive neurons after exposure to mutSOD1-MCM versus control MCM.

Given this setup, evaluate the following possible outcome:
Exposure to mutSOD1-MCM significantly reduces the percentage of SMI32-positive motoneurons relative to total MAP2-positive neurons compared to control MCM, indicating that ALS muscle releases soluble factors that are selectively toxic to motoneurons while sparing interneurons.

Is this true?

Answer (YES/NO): YES